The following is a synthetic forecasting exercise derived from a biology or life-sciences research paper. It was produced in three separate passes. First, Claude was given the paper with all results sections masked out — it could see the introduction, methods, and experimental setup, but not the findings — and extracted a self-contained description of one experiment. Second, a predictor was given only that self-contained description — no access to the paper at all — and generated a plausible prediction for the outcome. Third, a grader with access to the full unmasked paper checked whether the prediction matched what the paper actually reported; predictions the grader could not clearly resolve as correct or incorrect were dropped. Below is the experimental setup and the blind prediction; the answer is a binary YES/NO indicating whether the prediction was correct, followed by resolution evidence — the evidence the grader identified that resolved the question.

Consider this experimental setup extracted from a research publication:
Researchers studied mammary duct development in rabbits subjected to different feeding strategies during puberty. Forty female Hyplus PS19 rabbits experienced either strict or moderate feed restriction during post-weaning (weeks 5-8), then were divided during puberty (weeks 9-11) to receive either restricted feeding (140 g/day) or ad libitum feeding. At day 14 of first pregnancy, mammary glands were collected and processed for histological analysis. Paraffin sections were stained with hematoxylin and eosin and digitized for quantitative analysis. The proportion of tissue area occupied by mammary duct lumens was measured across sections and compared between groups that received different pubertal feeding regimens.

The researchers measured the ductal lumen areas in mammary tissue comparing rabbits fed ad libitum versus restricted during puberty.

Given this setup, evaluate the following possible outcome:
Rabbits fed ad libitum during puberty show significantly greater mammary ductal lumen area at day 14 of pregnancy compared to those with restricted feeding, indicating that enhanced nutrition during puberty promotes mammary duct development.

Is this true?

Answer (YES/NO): NO